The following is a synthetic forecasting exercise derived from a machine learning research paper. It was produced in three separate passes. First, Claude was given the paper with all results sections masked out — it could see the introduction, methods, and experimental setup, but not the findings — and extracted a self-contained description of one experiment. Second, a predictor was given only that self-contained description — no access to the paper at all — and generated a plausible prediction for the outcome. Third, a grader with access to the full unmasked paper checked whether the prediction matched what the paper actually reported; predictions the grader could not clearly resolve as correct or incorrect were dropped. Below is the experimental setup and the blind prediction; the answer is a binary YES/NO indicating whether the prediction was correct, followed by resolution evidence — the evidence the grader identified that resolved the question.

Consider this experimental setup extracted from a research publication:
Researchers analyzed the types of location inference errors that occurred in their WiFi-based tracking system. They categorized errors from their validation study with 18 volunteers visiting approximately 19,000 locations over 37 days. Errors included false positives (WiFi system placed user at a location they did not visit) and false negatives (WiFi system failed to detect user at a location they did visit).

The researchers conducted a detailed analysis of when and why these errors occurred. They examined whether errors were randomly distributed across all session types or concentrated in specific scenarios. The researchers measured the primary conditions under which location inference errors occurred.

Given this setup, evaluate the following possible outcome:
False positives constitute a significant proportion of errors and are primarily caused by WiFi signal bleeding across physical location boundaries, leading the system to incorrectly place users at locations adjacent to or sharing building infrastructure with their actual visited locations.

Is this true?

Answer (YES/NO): NO